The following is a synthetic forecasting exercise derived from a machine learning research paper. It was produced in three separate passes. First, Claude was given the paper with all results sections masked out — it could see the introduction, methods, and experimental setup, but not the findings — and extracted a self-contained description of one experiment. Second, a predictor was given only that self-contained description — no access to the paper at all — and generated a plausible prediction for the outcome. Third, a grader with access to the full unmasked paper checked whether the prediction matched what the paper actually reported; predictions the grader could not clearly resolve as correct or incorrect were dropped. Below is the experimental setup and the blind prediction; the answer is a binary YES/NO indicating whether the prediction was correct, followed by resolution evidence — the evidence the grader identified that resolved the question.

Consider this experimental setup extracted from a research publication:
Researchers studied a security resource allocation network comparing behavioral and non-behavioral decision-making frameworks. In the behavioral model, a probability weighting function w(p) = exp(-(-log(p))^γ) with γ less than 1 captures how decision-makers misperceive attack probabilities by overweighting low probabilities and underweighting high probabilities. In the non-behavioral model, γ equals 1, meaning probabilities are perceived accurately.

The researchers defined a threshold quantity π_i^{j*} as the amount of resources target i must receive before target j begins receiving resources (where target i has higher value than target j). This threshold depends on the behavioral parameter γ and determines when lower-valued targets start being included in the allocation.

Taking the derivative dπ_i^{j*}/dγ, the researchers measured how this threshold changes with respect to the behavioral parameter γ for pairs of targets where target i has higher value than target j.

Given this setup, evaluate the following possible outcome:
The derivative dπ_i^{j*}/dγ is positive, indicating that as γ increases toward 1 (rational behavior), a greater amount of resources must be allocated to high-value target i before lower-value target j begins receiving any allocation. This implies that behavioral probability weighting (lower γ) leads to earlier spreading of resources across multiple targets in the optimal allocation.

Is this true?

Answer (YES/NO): NO